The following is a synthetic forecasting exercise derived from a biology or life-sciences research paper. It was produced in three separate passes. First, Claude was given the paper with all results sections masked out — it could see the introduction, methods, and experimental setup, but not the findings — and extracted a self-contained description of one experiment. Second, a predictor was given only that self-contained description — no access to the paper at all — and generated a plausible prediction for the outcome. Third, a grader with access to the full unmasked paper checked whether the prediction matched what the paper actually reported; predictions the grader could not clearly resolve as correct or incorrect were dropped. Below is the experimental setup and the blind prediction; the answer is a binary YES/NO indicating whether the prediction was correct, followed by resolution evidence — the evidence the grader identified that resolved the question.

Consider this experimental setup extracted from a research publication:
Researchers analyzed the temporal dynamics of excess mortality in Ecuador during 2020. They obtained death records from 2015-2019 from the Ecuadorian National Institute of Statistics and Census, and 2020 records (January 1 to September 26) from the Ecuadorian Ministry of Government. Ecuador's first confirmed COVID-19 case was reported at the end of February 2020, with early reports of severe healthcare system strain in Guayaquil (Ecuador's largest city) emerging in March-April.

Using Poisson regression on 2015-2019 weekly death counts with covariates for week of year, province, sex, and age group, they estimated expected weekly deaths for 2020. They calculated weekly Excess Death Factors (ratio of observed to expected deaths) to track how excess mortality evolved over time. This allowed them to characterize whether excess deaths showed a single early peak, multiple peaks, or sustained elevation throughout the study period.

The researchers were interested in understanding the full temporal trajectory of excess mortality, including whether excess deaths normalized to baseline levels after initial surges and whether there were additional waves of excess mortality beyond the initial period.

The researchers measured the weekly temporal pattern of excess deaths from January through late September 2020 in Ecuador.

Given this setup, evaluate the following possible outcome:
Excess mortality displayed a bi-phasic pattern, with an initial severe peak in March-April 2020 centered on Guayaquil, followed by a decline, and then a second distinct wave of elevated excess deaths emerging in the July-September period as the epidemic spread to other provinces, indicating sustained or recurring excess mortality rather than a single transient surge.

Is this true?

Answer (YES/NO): YES